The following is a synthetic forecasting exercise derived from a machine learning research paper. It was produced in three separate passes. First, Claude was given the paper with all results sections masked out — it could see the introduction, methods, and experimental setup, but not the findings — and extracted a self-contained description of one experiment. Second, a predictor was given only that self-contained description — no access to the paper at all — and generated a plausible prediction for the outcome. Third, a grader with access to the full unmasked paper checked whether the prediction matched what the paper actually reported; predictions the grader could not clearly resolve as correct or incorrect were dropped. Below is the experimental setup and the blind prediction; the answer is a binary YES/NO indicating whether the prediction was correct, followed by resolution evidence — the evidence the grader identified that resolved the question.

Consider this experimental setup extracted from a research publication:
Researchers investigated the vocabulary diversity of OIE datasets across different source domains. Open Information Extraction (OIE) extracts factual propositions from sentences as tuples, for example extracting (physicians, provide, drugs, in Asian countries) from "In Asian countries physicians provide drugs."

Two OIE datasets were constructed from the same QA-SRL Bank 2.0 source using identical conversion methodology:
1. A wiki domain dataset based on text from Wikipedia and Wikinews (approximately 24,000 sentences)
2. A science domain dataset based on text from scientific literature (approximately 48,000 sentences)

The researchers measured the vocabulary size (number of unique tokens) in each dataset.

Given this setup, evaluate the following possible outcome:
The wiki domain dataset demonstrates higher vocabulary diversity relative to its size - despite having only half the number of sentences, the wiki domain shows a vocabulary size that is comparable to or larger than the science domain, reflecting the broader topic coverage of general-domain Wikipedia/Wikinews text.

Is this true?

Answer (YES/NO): YES